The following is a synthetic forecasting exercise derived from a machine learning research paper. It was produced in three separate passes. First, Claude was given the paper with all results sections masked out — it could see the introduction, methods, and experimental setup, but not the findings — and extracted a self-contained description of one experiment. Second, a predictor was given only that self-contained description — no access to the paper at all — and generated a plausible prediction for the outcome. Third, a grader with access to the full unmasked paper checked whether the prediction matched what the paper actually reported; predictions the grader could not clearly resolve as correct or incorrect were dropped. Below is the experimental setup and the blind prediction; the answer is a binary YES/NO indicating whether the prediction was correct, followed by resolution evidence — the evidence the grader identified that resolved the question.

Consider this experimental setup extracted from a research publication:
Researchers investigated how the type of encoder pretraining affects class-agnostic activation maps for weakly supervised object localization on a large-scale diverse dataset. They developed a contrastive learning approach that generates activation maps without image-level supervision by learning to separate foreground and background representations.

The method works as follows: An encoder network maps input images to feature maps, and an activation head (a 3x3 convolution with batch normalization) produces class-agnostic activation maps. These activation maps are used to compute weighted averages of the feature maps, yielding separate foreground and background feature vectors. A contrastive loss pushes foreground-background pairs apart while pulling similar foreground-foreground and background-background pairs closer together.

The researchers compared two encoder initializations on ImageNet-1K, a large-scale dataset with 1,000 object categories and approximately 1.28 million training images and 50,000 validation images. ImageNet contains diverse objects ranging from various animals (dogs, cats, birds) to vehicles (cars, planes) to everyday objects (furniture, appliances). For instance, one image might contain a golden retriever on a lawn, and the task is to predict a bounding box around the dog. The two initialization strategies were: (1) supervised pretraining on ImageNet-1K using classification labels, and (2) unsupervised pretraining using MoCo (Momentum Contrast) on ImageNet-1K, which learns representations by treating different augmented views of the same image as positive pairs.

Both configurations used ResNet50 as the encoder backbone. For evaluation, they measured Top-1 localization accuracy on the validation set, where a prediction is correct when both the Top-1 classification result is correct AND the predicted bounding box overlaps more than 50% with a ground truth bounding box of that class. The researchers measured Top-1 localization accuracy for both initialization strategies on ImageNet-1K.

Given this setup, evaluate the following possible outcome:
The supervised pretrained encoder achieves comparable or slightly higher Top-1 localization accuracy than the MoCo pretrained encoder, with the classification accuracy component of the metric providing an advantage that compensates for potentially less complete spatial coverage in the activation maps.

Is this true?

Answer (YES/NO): NO